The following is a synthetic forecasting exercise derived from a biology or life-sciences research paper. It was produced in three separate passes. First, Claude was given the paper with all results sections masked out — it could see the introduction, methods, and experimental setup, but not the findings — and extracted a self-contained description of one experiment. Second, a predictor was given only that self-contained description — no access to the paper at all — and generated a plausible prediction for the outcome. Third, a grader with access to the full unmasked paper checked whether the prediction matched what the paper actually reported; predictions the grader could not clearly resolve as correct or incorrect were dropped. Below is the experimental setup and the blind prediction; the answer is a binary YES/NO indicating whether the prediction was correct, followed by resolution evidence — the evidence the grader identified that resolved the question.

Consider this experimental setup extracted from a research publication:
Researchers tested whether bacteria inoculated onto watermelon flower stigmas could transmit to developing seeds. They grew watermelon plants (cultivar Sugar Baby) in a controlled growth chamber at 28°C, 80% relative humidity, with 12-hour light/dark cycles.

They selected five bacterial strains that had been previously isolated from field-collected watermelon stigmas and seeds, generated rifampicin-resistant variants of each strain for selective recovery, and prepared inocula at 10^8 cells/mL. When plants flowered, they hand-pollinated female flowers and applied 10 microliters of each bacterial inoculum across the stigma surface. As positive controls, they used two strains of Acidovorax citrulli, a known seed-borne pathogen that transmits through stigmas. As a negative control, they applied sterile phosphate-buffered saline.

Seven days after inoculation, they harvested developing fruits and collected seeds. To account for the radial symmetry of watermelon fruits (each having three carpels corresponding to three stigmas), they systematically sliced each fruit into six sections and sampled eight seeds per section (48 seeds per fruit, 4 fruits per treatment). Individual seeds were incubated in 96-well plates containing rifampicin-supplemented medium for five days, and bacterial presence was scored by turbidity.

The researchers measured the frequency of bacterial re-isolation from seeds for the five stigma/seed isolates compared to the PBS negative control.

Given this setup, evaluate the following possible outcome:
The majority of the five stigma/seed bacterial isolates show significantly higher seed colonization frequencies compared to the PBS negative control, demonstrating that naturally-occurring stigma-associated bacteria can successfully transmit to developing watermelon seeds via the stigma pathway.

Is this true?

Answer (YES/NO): YES